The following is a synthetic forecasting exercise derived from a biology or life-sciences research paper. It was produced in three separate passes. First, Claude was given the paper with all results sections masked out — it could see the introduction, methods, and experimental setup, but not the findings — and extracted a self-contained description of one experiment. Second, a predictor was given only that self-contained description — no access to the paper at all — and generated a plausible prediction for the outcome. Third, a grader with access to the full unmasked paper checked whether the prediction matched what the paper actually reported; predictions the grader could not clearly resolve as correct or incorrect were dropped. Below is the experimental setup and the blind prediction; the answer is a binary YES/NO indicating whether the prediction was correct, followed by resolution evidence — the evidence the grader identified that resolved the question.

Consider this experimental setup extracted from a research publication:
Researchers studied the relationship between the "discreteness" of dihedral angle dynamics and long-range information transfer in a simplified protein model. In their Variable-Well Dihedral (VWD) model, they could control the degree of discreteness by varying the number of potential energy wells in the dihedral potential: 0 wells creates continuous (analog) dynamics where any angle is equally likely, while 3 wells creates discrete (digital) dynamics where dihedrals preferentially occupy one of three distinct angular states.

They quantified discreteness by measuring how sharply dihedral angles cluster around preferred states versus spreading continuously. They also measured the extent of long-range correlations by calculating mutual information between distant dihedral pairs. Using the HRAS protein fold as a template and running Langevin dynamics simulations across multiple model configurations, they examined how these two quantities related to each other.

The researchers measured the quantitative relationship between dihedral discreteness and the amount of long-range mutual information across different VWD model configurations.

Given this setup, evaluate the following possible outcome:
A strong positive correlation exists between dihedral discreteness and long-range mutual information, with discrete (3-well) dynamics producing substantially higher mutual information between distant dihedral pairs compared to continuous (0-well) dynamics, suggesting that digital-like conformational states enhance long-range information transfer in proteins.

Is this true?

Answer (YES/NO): YES